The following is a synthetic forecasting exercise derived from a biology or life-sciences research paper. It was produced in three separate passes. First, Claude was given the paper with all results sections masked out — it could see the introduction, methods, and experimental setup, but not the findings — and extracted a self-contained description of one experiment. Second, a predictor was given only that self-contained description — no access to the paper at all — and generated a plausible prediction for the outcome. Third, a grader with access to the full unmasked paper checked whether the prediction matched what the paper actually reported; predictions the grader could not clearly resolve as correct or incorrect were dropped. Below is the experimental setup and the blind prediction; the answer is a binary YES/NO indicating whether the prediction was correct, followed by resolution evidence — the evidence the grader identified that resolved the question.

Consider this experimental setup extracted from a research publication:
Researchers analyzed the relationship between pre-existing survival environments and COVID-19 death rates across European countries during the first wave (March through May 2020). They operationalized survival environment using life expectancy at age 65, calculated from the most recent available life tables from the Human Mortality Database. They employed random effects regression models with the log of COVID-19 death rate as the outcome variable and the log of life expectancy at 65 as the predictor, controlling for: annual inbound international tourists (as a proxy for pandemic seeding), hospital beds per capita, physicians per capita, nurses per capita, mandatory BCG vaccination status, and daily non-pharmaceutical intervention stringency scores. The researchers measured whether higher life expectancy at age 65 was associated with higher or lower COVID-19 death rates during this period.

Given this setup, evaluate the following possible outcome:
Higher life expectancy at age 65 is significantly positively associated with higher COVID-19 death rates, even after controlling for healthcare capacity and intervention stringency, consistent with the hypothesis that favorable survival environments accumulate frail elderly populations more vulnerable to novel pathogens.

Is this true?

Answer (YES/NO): YES